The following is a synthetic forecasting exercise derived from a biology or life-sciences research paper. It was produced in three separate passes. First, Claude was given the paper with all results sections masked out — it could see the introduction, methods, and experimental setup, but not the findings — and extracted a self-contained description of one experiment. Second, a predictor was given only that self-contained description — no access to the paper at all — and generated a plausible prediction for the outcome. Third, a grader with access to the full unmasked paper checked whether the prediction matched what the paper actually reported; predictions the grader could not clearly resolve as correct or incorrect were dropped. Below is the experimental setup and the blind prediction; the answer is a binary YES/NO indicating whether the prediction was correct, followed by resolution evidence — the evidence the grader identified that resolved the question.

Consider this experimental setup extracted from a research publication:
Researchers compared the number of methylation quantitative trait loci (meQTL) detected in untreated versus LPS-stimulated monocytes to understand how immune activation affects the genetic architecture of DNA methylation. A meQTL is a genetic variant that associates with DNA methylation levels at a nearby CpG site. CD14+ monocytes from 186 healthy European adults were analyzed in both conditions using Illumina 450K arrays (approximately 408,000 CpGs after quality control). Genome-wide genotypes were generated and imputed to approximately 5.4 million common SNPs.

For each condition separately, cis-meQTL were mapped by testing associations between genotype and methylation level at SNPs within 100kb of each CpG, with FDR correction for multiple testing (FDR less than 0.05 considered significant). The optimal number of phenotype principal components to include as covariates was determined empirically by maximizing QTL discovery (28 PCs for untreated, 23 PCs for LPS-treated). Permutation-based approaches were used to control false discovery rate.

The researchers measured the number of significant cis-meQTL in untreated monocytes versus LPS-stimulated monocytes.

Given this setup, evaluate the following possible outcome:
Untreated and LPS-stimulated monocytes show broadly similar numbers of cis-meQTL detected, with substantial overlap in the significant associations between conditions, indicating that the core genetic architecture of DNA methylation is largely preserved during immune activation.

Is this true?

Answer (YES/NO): YES